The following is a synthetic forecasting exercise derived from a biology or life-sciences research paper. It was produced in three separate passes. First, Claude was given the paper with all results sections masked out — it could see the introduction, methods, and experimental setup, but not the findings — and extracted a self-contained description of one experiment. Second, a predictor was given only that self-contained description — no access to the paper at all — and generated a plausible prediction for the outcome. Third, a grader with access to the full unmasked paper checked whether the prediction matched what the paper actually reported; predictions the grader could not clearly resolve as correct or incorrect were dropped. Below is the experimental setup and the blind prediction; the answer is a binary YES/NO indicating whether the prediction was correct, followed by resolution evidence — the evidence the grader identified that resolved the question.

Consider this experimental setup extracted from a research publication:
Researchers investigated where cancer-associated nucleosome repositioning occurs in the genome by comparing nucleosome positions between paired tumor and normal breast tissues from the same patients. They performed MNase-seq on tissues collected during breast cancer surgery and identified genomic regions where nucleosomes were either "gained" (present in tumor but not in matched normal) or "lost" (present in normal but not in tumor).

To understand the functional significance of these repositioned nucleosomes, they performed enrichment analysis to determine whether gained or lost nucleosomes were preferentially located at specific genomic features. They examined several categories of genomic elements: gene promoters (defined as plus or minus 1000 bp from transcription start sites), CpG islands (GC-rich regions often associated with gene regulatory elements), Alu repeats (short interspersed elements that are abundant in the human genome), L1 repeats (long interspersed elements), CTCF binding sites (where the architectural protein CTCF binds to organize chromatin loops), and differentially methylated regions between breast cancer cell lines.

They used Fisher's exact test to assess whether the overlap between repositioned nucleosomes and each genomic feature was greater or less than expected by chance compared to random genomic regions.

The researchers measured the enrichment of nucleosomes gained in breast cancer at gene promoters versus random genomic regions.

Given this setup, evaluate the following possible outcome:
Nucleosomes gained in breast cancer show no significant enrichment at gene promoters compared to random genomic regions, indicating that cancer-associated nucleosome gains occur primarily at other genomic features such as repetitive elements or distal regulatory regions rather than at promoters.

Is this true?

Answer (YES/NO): NO